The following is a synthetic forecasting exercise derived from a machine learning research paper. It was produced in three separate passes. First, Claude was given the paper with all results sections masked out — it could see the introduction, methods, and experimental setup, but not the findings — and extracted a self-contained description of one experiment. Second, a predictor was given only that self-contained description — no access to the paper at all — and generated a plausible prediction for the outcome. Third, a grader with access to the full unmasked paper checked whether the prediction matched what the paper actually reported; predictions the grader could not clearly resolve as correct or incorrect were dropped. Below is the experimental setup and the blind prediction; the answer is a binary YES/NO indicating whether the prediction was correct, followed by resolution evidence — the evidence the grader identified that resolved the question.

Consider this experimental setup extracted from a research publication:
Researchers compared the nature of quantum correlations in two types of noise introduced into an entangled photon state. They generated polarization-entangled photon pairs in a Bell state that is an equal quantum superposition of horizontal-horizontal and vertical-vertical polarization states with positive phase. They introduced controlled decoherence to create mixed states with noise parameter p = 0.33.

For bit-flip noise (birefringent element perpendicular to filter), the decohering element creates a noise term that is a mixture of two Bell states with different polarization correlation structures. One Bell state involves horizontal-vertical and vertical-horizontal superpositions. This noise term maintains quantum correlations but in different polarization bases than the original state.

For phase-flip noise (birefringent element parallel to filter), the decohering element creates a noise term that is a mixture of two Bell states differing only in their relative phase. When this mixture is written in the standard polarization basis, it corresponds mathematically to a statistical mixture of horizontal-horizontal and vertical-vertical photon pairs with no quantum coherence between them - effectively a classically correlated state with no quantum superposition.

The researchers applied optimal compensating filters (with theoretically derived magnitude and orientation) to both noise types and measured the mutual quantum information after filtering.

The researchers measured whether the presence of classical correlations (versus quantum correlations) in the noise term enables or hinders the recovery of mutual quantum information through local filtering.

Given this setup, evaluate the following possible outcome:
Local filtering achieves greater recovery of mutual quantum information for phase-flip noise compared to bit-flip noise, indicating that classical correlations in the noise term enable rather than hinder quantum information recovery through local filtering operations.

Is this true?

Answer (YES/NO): YES